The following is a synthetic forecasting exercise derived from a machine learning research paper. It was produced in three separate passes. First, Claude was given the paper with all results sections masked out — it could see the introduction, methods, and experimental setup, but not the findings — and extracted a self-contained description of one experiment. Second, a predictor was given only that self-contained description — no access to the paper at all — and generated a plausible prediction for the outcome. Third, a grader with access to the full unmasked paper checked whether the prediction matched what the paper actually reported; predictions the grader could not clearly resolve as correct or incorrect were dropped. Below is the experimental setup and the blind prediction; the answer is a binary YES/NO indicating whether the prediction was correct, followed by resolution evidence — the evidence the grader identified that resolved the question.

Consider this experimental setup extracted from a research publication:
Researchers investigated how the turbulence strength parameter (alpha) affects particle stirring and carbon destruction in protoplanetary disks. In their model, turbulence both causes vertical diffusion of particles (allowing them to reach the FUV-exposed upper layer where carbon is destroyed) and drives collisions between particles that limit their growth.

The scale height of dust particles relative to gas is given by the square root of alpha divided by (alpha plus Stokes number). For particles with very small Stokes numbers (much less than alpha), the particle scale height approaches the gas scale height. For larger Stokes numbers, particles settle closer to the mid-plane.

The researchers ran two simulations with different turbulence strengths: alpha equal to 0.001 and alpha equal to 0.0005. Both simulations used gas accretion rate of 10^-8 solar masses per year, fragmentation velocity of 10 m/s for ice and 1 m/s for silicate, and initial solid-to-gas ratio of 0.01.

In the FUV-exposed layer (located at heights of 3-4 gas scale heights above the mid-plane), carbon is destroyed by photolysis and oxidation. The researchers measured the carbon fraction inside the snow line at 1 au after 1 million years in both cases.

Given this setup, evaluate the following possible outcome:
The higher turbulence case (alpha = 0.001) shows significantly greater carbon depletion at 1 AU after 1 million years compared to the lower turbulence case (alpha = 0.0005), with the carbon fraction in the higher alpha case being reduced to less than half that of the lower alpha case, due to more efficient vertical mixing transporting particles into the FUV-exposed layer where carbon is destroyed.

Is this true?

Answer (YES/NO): NO